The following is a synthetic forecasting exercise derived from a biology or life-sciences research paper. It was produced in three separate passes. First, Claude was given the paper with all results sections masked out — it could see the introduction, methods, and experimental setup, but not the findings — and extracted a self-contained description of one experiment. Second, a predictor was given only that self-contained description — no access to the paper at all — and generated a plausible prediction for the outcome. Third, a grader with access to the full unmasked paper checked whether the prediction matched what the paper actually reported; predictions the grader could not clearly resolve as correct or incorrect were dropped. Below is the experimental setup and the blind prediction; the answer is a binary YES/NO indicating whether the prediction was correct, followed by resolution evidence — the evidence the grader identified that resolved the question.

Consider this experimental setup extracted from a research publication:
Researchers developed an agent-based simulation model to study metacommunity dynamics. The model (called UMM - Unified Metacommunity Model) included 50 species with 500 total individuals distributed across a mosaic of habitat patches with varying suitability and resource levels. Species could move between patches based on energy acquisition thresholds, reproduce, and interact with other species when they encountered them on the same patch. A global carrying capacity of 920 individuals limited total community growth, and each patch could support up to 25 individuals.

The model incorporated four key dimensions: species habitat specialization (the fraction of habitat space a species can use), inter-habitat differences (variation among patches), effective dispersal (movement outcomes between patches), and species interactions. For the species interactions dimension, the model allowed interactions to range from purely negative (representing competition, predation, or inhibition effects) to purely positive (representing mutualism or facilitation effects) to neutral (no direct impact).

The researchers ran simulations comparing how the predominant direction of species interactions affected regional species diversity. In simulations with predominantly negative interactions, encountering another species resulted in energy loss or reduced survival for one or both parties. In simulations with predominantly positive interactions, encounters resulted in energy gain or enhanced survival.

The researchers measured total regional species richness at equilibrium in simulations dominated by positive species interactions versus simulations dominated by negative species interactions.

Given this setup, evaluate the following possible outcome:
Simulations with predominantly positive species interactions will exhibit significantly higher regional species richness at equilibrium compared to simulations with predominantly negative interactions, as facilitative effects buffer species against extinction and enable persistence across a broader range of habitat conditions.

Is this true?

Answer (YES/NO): YES